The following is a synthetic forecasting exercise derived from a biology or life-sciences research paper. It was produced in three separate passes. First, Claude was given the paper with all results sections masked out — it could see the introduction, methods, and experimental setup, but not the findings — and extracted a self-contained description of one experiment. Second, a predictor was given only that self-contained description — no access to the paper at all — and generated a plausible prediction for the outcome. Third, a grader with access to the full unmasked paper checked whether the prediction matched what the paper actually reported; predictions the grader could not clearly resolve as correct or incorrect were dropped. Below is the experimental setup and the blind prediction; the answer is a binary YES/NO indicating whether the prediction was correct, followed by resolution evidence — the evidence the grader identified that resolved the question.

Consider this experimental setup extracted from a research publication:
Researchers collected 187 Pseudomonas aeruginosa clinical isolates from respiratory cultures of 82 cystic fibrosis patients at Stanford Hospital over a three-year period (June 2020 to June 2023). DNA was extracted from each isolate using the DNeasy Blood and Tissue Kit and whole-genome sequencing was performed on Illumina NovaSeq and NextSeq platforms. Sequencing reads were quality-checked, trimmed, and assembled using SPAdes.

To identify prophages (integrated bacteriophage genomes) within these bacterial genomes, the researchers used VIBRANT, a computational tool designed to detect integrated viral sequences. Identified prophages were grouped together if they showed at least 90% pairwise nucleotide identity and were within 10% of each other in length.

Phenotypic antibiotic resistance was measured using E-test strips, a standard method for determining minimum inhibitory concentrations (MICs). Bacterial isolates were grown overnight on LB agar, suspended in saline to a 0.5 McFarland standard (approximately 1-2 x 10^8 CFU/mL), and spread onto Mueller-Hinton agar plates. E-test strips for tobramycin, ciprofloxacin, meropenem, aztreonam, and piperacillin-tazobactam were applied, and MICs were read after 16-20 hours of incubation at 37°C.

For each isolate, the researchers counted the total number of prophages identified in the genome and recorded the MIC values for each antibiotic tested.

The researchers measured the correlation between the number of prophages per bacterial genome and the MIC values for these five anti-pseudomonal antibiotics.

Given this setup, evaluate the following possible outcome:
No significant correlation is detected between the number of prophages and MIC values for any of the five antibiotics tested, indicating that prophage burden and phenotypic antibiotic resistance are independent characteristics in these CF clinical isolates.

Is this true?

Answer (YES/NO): YES